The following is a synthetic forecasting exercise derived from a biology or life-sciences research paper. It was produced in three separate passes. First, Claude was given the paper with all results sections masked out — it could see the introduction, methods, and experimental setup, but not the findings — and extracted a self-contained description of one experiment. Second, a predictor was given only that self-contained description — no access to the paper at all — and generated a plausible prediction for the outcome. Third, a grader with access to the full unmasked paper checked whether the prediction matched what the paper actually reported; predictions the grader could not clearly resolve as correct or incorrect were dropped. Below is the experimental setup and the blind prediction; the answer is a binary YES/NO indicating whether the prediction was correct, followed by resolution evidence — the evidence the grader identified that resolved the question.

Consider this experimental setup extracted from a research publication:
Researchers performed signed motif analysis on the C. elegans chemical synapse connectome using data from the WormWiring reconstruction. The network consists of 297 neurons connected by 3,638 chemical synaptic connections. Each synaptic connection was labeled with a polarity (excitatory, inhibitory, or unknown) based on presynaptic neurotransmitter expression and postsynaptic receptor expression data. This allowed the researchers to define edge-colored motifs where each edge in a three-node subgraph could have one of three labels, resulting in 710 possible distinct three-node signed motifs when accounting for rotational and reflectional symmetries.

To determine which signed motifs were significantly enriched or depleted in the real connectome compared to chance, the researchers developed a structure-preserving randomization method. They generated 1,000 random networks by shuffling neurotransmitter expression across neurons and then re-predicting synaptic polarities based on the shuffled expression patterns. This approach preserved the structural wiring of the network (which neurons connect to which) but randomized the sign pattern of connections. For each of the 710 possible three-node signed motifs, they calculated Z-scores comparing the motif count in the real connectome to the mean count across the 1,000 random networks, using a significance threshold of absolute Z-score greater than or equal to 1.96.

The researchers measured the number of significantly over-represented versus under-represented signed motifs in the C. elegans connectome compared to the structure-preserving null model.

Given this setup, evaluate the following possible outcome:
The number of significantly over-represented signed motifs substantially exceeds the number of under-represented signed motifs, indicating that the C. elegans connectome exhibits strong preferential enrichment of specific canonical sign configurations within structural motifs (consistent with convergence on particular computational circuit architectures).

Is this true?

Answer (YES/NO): YES